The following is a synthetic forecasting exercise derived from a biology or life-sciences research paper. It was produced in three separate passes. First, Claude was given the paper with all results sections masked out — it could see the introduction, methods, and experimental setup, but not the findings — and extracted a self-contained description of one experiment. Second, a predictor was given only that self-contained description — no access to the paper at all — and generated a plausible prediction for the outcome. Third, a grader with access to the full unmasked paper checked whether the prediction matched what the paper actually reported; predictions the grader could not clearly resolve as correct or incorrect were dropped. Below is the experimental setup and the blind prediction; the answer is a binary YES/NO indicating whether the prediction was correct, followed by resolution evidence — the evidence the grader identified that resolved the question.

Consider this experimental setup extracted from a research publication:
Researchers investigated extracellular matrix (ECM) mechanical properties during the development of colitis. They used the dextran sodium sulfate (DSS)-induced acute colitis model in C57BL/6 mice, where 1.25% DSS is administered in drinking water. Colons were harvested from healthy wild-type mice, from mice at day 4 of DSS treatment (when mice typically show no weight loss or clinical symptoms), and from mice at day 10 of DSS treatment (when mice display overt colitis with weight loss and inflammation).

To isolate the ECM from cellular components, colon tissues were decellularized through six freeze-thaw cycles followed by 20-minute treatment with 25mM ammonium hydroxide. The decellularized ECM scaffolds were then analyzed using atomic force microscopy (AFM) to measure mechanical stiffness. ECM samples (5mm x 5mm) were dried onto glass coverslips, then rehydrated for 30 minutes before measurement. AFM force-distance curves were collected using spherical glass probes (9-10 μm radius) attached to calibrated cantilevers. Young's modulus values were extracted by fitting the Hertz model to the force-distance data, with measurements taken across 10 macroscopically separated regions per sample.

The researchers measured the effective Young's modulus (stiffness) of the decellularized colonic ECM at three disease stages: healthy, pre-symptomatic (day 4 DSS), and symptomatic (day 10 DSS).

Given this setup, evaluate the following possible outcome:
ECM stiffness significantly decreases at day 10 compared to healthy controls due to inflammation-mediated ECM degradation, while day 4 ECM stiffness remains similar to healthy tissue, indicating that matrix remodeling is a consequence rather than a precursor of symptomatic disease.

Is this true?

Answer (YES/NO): NO